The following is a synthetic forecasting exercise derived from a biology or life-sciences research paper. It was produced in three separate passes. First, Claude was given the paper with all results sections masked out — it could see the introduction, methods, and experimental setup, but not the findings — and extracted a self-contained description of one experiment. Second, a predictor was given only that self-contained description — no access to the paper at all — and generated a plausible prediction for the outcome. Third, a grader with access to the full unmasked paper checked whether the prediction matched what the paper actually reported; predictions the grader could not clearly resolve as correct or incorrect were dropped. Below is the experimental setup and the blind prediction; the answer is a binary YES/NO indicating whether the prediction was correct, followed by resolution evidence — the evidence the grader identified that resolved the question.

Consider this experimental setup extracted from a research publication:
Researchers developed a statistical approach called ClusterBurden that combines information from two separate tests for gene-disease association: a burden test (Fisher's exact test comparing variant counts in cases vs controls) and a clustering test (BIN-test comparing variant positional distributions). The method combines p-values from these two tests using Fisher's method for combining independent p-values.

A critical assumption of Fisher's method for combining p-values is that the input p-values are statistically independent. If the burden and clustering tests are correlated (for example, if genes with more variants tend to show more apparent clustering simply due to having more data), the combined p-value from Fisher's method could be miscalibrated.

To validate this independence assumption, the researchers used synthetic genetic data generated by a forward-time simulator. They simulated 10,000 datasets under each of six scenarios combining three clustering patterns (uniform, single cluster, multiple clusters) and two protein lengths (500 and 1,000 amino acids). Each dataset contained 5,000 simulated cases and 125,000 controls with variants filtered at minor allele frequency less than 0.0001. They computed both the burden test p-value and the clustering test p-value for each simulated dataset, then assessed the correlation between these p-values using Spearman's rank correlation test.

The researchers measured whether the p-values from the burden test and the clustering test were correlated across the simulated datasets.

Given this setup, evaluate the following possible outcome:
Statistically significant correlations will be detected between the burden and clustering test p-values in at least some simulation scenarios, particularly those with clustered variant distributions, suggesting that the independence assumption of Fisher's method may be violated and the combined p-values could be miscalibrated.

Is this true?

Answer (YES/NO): NO